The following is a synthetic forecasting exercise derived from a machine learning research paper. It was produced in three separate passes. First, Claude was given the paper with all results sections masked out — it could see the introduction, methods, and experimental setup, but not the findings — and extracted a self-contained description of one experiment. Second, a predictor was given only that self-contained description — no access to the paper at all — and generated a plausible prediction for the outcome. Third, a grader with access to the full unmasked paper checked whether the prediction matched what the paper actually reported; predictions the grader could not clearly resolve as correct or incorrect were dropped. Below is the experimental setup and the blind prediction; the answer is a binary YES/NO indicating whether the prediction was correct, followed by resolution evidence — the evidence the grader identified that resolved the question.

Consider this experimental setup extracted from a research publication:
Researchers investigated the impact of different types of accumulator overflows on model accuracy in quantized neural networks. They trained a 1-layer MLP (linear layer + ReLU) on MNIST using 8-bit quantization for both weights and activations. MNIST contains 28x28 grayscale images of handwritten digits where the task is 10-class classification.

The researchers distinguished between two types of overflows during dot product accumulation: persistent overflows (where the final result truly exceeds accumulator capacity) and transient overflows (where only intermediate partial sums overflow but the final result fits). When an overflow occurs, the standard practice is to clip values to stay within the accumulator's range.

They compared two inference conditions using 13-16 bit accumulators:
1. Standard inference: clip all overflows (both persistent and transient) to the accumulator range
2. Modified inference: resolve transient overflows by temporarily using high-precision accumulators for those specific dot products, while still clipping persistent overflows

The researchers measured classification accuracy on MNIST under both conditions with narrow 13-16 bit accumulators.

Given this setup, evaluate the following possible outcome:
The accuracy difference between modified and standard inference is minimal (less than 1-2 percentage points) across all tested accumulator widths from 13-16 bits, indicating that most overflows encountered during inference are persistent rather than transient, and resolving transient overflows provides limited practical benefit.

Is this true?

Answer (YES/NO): NO